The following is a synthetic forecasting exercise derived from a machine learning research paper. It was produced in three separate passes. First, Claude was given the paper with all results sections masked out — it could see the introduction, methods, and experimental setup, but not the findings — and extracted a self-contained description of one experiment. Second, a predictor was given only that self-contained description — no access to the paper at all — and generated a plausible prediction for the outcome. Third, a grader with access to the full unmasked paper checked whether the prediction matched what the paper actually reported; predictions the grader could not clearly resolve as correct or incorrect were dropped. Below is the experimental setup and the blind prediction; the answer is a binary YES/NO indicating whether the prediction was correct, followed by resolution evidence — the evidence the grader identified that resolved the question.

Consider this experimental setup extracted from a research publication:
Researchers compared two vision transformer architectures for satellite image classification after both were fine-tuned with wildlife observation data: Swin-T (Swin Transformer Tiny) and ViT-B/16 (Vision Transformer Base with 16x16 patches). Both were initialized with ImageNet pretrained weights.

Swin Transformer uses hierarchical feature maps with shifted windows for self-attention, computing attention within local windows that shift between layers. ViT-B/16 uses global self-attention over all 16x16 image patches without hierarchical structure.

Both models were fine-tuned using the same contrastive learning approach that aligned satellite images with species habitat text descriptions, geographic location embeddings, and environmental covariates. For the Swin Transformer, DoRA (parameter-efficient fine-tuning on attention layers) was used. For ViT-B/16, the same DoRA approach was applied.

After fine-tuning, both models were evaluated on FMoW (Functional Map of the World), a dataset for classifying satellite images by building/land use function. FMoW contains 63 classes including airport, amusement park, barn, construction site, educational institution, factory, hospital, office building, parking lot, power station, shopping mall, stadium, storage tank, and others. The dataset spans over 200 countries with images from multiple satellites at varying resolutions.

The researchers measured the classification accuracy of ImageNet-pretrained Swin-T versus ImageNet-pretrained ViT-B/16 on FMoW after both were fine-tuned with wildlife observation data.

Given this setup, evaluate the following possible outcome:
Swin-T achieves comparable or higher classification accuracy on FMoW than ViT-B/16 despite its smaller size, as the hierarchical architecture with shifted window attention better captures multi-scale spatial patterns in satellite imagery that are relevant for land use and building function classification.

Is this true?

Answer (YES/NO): NO